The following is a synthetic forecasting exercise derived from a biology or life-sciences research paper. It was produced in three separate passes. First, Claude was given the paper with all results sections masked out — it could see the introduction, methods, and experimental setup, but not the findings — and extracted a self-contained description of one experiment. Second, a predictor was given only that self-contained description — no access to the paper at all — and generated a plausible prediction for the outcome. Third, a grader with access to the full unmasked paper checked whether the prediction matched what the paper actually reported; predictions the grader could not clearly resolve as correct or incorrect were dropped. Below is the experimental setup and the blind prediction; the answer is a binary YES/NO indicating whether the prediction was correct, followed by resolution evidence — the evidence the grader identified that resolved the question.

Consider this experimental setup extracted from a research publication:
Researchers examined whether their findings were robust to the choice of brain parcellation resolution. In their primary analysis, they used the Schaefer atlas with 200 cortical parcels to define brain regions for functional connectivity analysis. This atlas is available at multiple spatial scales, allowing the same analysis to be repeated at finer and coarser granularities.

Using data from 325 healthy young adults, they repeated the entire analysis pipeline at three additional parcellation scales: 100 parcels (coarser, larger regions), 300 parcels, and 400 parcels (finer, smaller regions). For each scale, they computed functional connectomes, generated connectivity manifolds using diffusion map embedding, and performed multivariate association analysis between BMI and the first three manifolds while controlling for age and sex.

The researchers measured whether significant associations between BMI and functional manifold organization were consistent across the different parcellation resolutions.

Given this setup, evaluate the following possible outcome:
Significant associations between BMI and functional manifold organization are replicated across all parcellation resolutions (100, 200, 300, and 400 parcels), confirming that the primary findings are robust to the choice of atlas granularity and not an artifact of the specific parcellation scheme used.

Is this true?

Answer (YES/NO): YES